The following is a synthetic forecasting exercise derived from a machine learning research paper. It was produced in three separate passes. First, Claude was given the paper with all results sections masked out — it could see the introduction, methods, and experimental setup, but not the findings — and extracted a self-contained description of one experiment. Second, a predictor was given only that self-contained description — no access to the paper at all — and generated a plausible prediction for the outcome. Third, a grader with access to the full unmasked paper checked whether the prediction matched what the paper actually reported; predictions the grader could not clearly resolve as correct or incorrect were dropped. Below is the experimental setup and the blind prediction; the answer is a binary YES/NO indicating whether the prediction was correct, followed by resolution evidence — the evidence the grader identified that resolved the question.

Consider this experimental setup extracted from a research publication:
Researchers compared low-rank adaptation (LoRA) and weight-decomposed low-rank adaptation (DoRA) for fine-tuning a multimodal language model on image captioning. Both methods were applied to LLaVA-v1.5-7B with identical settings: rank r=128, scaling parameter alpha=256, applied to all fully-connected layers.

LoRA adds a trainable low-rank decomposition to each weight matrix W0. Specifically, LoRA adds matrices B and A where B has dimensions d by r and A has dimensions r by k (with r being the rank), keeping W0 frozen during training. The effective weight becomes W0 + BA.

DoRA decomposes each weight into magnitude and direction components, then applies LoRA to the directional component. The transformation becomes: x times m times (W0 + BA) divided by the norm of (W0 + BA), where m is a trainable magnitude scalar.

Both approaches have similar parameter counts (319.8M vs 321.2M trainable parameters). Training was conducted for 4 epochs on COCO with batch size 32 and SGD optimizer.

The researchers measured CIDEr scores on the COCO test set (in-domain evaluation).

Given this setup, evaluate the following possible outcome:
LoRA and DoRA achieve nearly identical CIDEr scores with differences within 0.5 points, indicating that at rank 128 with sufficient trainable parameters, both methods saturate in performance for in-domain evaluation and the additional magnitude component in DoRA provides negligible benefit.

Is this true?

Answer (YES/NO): YES